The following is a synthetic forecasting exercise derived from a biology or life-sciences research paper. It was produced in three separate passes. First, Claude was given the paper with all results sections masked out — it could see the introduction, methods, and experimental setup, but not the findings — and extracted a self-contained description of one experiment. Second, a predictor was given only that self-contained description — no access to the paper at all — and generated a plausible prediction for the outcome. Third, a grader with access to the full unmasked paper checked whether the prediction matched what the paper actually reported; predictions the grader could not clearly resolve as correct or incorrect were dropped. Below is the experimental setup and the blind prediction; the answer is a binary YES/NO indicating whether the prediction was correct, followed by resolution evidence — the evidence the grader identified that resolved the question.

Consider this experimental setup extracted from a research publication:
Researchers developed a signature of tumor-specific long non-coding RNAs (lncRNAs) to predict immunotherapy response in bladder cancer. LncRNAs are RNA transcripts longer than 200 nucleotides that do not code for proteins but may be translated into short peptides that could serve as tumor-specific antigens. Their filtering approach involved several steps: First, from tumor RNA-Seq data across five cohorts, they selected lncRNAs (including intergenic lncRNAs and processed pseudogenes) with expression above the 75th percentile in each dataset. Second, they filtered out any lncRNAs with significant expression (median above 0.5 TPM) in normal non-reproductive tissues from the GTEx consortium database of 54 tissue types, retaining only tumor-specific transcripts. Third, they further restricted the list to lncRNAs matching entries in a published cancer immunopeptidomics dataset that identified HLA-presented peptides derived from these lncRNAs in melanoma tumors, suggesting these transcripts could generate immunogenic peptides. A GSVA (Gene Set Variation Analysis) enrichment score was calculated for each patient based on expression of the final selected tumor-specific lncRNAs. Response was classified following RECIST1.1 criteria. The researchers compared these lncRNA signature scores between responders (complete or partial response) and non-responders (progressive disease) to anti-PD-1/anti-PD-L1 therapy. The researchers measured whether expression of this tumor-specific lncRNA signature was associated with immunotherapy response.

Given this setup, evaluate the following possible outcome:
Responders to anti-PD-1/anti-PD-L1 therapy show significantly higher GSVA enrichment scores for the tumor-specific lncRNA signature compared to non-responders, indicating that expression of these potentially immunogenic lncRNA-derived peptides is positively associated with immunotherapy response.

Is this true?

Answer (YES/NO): YES